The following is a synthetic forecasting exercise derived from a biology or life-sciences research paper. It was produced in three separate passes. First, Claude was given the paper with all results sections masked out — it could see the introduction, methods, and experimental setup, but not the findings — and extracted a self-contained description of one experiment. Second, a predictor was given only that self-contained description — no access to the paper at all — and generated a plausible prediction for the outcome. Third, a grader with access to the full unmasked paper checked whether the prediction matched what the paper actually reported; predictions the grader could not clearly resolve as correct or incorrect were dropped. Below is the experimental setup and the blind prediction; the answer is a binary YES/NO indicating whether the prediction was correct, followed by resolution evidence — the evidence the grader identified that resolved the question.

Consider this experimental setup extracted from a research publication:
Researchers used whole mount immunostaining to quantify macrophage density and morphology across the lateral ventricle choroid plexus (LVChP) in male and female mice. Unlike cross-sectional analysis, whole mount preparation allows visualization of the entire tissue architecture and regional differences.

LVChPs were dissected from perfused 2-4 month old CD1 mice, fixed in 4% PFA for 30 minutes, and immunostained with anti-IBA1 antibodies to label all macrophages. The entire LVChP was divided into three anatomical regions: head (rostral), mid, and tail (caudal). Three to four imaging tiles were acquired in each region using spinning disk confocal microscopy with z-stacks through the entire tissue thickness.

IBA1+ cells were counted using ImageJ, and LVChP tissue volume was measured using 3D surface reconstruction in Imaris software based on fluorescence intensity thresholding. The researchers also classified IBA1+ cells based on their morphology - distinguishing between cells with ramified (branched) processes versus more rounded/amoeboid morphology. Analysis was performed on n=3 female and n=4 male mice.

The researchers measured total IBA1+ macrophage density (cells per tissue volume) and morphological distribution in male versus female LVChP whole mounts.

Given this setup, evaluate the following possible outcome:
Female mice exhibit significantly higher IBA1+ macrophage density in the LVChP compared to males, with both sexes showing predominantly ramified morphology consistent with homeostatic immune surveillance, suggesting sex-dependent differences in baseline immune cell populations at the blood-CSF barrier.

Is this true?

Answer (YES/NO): NO